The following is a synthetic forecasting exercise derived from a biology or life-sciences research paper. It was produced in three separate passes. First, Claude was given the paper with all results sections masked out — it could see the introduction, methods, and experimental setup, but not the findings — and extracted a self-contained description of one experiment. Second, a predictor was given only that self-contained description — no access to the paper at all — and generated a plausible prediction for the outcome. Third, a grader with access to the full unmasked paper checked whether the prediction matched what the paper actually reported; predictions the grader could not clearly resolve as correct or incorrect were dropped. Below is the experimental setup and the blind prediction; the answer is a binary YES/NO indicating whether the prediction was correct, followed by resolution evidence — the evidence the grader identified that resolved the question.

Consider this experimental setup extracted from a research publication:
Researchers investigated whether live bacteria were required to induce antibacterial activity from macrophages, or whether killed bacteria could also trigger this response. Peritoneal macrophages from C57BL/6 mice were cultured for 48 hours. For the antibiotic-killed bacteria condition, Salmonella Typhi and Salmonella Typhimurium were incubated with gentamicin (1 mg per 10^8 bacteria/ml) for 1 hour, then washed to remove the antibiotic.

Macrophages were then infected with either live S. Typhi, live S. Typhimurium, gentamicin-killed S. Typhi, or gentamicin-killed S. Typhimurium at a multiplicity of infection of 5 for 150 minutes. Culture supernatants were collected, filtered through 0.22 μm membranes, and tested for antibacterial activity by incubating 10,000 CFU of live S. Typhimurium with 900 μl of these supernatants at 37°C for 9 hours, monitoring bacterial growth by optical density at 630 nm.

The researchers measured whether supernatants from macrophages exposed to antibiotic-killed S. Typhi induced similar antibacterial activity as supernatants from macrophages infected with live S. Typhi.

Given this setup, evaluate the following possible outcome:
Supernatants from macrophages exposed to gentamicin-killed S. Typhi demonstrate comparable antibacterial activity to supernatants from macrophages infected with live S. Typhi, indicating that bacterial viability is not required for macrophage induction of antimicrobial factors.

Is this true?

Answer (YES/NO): NO